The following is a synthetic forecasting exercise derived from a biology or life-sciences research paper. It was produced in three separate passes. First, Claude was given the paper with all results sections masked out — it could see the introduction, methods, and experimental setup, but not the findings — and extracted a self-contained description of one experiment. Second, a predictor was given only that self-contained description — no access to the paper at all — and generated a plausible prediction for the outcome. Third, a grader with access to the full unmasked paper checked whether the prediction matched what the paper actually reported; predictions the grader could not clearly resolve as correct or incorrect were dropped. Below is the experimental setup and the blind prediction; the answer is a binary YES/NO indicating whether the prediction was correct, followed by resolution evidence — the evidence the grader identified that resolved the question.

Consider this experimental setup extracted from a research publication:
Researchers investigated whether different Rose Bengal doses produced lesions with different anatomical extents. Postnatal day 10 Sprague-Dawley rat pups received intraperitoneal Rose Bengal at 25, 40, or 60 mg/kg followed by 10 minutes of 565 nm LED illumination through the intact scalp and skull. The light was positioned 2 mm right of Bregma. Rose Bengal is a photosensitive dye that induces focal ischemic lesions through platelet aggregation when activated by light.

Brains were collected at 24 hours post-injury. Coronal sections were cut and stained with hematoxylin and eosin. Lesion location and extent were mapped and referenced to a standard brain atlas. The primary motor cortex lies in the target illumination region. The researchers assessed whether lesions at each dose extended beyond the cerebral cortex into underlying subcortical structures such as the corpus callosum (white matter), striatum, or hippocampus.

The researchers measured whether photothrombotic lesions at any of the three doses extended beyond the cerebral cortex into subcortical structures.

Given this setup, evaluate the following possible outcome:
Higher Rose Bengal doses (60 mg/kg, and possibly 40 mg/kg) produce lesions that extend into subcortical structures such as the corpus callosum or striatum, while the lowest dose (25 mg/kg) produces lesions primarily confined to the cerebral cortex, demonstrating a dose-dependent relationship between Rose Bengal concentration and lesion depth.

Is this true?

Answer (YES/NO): YES